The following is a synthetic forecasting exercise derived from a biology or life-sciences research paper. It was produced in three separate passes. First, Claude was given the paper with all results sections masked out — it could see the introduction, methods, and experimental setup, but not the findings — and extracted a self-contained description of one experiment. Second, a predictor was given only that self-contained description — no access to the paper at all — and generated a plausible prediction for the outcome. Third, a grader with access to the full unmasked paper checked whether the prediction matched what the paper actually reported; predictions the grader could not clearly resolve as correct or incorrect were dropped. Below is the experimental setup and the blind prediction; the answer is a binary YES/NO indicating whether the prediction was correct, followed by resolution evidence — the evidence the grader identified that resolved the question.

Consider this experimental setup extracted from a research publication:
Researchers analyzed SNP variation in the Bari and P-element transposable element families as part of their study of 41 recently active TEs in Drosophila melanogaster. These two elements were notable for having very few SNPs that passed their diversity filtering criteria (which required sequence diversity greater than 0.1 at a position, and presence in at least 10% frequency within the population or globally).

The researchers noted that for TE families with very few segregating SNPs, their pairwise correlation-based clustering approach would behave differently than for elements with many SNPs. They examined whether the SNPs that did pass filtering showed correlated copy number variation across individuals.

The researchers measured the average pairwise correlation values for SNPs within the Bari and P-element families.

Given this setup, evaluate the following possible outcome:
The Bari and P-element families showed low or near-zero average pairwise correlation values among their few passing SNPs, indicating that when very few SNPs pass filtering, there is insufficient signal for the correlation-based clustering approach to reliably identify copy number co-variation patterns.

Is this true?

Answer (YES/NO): NO